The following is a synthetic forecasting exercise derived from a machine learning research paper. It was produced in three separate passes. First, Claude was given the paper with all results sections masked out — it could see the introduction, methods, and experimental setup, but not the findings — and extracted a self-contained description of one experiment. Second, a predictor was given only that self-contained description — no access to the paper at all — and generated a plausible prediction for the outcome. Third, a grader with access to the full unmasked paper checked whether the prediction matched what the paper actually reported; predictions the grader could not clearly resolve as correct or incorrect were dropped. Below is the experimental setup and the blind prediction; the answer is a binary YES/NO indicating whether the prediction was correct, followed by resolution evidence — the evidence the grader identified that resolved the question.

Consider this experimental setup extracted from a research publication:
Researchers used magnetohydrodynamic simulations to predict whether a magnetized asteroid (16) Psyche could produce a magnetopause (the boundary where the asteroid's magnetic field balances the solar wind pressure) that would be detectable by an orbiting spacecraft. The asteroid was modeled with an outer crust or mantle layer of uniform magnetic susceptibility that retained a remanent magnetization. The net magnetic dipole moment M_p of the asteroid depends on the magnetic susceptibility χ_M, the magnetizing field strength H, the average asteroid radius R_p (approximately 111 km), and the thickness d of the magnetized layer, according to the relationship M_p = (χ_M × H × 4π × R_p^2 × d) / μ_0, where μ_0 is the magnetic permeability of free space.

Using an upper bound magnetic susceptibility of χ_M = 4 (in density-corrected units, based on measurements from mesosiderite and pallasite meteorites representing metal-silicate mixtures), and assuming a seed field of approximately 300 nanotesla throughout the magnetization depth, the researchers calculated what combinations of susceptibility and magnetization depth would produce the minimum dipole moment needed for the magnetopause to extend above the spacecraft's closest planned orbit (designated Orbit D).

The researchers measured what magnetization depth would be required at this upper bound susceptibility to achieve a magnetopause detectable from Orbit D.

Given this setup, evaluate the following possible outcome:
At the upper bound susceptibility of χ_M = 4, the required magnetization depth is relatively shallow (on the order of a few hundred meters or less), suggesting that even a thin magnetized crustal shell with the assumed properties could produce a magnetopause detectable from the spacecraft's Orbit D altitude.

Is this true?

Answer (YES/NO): NO